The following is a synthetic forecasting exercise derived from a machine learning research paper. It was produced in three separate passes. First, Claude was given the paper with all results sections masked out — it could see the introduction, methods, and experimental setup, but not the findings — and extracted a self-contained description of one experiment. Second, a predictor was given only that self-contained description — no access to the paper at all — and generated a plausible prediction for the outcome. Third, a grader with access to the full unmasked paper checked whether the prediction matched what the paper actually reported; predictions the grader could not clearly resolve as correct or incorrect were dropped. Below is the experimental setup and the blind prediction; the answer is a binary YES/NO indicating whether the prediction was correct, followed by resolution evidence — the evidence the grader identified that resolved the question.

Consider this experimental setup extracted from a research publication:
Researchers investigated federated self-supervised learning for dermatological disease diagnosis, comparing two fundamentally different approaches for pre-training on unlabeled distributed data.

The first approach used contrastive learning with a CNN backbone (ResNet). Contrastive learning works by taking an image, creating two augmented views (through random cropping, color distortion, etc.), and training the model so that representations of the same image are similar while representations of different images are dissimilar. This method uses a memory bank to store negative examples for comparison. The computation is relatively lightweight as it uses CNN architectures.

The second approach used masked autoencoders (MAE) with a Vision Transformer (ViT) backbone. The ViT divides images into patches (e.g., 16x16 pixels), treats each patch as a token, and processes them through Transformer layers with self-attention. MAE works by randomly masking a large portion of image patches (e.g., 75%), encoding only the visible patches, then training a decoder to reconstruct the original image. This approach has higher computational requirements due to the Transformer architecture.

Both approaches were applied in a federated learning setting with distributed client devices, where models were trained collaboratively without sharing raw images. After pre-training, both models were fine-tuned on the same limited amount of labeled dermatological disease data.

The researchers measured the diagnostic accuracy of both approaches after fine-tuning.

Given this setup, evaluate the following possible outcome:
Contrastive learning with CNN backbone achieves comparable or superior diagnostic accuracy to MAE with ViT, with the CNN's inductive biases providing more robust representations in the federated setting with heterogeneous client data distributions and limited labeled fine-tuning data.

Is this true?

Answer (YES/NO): NO